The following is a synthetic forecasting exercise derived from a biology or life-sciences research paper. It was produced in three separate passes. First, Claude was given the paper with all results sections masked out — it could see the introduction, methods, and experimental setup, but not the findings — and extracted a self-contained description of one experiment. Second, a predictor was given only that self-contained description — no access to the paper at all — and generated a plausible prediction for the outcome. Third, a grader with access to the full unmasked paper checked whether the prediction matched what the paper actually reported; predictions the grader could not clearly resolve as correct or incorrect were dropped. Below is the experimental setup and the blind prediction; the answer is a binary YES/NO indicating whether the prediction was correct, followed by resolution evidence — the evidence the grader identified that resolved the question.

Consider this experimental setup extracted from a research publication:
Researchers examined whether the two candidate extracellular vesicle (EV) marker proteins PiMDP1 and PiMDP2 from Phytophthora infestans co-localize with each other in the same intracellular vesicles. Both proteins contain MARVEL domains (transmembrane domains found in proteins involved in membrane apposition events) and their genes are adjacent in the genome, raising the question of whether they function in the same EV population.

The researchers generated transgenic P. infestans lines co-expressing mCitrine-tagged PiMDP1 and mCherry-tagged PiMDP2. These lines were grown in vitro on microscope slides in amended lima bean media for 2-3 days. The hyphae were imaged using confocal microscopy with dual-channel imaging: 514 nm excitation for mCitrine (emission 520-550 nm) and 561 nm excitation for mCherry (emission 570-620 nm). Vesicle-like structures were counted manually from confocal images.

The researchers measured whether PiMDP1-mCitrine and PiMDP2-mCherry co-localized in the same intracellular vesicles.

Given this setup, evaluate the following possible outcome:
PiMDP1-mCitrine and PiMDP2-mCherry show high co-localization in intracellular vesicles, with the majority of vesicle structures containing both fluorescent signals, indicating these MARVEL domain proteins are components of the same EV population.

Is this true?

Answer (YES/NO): NO